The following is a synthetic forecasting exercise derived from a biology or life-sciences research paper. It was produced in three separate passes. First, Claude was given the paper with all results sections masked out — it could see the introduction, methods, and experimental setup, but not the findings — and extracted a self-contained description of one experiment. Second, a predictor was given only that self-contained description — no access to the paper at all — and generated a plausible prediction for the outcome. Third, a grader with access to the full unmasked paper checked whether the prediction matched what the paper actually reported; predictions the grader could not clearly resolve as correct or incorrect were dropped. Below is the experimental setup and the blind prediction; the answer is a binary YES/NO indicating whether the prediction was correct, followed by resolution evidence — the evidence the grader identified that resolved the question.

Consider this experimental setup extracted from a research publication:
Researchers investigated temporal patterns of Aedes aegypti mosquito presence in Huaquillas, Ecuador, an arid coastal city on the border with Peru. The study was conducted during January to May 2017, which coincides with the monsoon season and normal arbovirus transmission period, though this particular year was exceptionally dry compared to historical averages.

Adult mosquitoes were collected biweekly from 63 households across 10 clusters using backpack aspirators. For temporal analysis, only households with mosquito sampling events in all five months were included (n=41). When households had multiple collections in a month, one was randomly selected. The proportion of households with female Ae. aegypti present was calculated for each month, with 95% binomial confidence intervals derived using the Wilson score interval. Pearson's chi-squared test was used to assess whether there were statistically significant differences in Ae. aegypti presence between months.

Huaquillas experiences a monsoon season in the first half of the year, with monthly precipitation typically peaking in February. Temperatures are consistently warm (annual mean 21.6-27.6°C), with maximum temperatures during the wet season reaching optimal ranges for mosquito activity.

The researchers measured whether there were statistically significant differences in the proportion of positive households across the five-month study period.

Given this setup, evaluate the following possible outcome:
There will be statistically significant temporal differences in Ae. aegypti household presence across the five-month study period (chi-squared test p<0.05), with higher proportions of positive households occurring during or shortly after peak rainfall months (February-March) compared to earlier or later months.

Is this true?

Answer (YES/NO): YES